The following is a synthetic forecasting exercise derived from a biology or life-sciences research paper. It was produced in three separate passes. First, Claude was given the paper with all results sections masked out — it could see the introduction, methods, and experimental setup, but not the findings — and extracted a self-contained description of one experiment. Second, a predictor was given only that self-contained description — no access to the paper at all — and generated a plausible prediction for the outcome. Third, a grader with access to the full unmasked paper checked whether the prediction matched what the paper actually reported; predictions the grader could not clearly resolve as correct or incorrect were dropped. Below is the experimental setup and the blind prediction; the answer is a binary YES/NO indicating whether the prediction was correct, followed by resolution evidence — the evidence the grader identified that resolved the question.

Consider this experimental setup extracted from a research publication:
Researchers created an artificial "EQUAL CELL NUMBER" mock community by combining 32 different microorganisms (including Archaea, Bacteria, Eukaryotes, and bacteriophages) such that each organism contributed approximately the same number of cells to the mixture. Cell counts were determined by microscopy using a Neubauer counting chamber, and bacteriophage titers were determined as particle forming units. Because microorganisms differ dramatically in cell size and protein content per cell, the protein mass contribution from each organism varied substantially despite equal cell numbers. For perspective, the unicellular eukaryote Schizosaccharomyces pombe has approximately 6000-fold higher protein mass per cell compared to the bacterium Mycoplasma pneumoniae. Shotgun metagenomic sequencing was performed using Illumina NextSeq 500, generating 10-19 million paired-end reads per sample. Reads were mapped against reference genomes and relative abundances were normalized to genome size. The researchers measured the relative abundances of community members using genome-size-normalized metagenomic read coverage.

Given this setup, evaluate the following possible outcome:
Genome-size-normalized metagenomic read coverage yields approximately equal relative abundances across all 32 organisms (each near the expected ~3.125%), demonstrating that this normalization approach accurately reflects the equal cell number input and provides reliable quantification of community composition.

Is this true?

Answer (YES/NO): NO